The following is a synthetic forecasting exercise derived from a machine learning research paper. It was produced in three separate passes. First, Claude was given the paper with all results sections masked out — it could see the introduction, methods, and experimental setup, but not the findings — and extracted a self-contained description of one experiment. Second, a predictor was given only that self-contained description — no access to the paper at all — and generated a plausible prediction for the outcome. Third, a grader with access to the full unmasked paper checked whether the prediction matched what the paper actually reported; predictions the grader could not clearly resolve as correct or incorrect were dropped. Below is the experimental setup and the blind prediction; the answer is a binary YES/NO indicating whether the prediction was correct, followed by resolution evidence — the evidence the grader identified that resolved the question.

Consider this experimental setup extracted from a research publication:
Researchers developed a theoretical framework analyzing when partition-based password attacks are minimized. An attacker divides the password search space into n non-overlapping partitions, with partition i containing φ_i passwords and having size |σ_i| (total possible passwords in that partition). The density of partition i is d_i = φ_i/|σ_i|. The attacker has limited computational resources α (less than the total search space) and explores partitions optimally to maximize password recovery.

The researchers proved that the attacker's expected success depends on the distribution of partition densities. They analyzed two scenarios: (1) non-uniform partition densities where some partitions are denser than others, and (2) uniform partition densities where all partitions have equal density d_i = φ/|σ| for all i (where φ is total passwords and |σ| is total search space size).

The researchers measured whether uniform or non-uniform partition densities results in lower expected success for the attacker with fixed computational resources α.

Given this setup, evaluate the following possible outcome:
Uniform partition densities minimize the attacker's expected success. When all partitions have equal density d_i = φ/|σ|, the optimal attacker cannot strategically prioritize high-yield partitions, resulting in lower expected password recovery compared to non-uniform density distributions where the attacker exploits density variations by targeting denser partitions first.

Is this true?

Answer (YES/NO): YES